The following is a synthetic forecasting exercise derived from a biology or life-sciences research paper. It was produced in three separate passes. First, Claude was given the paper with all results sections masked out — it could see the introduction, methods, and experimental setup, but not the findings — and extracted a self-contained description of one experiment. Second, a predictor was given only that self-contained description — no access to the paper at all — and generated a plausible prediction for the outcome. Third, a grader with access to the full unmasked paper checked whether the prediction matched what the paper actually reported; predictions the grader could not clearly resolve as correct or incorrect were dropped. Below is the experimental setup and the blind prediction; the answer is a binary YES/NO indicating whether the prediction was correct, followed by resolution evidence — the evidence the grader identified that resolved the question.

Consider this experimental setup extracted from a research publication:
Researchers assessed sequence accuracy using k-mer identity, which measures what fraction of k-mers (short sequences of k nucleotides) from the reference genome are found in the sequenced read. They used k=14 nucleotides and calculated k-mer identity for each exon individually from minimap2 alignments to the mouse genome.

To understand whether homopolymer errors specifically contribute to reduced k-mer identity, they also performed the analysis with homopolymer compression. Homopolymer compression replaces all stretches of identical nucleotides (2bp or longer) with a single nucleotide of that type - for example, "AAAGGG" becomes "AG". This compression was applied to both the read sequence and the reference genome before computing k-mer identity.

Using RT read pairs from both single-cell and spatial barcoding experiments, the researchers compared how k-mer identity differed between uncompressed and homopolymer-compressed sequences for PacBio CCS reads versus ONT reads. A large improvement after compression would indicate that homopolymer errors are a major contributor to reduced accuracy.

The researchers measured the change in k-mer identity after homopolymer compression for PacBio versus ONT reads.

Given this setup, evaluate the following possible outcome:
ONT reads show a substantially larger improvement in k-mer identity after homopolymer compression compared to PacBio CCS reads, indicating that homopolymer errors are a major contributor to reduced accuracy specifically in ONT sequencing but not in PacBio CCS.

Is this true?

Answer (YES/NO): NO